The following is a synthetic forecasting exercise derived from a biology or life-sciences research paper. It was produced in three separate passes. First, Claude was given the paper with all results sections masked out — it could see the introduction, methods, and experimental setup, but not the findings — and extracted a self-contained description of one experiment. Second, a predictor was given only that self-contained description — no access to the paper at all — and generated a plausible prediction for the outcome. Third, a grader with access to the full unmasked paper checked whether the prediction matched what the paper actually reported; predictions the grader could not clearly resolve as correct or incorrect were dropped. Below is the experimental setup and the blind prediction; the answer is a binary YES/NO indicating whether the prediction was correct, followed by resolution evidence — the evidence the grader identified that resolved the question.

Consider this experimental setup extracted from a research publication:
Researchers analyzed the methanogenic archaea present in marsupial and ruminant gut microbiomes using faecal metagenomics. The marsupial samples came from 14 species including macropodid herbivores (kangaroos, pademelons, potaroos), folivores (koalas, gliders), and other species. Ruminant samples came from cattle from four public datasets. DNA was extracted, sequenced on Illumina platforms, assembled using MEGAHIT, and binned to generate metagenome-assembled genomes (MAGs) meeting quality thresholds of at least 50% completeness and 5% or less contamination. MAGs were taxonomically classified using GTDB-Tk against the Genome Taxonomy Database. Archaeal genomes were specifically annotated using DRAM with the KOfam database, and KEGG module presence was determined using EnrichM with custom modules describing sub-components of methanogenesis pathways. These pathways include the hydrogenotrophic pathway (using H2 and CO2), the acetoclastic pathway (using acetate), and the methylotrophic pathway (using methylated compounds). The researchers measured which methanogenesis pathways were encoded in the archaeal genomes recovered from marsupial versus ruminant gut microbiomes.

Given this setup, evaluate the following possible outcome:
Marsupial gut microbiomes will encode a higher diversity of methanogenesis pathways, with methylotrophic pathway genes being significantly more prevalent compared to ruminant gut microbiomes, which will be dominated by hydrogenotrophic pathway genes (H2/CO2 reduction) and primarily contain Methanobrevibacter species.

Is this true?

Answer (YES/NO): NO